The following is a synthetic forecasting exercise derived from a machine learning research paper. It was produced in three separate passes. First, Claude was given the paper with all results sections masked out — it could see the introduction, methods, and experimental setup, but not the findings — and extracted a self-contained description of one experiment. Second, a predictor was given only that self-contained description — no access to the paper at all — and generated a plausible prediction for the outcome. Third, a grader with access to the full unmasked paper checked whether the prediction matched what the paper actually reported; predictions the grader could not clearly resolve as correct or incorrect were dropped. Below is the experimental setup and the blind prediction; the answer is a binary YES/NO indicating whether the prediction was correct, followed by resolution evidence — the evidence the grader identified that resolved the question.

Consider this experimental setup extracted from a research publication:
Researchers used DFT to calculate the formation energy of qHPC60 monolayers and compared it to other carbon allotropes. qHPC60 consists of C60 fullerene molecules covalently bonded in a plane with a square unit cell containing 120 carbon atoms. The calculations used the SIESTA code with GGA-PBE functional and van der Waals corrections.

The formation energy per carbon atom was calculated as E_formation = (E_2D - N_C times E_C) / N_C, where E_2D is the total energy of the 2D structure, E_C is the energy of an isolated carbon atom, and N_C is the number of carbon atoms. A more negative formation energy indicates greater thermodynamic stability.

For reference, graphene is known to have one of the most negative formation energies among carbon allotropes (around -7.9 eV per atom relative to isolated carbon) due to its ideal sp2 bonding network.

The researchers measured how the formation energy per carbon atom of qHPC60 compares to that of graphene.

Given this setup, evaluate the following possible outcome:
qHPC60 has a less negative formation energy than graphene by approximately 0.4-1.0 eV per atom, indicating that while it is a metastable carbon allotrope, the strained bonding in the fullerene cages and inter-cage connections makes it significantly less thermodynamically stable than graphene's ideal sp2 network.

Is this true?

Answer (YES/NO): NO